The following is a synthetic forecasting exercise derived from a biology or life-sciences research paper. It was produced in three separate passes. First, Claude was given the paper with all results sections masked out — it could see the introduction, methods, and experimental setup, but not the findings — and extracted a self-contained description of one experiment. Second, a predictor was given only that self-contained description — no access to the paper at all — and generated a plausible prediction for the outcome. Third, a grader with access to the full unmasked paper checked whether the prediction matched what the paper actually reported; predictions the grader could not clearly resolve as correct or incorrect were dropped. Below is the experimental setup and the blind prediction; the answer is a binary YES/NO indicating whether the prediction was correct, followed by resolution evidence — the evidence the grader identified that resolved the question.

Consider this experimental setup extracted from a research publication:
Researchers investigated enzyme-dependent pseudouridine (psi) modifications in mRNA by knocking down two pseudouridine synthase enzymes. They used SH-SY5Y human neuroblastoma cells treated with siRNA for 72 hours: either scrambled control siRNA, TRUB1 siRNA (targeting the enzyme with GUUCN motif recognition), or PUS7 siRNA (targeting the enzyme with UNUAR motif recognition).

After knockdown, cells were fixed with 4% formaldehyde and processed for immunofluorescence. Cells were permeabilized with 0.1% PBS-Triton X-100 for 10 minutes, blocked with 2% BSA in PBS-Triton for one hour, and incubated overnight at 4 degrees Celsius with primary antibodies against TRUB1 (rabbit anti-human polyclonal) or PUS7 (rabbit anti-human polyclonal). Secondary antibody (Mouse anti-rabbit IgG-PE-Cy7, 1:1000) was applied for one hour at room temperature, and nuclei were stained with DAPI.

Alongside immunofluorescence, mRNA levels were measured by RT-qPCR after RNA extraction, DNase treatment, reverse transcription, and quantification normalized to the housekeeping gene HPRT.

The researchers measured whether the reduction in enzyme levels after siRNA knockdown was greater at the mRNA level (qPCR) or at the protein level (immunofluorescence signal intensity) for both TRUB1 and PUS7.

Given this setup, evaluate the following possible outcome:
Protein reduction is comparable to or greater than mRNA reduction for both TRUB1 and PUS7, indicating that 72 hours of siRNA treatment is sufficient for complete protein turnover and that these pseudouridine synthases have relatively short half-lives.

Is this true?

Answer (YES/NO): NO